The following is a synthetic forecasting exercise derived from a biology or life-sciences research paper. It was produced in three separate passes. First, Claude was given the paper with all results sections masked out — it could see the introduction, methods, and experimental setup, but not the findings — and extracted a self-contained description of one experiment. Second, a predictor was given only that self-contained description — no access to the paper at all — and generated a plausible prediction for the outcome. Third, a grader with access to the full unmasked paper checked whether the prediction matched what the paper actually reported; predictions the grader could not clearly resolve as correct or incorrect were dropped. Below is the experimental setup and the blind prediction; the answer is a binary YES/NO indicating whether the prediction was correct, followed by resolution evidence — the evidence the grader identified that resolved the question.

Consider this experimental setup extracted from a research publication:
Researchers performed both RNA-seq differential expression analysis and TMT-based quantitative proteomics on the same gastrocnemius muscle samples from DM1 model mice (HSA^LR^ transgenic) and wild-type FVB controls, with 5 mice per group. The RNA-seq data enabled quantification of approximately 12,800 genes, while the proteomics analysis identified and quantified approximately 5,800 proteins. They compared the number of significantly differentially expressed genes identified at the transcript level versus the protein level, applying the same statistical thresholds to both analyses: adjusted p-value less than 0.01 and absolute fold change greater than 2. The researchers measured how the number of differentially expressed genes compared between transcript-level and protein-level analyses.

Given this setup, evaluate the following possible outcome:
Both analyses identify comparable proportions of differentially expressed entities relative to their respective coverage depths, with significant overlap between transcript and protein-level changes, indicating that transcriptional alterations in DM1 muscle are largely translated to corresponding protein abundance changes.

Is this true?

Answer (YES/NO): NO